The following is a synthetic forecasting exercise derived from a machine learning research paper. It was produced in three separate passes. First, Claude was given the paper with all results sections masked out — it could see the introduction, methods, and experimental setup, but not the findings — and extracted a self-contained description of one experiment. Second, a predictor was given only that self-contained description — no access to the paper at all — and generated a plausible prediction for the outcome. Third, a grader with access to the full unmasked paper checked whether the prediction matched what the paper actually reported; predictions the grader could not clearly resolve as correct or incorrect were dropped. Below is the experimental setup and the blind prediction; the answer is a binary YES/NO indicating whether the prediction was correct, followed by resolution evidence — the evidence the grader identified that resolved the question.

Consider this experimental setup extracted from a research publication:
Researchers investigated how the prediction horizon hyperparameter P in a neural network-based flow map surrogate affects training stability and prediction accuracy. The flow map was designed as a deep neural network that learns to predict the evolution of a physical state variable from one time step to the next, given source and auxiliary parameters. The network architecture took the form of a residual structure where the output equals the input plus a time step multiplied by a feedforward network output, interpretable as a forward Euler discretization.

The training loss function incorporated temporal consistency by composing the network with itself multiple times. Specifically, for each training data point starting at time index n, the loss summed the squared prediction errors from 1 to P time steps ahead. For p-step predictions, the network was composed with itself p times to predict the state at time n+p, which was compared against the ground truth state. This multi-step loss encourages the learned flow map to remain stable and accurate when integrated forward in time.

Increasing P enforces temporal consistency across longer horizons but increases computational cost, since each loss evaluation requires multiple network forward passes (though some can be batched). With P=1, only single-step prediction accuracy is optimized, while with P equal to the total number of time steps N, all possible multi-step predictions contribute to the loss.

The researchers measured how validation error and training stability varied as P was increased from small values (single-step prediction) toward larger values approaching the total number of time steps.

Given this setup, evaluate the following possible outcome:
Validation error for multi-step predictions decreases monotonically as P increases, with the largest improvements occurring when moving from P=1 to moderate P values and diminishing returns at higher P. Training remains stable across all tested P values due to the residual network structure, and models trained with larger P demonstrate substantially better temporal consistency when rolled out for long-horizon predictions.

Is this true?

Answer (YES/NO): NO